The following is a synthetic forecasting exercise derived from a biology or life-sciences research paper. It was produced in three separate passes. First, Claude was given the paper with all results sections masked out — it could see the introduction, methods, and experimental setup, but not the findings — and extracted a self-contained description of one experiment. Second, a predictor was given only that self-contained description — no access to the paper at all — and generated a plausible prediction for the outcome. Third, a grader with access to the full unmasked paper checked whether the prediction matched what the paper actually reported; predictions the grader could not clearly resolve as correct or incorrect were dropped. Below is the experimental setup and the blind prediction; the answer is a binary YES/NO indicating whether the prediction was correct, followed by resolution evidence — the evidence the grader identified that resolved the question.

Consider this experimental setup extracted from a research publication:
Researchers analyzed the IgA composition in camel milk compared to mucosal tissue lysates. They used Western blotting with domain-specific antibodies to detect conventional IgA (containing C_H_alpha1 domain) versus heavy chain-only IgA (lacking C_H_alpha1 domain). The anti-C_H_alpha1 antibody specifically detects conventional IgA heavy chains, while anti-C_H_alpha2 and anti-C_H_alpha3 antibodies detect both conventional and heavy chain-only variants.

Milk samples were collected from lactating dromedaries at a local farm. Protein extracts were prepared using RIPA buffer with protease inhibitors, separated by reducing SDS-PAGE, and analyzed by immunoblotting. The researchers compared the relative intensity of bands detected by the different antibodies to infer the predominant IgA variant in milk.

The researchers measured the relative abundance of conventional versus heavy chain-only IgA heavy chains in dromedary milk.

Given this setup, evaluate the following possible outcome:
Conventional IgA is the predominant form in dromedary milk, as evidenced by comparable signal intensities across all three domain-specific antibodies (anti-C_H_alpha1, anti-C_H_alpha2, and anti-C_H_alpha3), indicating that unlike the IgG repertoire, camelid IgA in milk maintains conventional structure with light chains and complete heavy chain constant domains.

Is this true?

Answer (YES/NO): NO